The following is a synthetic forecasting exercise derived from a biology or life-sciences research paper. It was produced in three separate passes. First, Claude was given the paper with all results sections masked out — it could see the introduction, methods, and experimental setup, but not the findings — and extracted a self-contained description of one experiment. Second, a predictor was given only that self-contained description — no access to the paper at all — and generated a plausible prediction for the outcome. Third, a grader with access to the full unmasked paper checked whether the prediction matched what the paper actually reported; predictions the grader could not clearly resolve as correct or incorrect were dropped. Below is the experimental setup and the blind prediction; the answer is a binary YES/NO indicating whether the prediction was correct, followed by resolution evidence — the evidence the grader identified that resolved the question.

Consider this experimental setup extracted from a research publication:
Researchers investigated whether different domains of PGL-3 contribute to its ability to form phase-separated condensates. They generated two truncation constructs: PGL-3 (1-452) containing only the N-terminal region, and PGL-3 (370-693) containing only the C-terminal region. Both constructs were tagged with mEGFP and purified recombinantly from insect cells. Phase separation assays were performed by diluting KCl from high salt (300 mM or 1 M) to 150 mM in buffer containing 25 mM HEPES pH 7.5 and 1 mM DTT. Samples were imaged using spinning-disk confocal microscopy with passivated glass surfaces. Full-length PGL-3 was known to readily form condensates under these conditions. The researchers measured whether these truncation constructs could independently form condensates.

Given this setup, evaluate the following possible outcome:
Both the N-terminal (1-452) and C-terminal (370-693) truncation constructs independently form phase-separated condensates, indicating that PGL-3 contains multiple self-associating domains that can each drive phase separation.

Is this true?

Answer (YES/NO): NO